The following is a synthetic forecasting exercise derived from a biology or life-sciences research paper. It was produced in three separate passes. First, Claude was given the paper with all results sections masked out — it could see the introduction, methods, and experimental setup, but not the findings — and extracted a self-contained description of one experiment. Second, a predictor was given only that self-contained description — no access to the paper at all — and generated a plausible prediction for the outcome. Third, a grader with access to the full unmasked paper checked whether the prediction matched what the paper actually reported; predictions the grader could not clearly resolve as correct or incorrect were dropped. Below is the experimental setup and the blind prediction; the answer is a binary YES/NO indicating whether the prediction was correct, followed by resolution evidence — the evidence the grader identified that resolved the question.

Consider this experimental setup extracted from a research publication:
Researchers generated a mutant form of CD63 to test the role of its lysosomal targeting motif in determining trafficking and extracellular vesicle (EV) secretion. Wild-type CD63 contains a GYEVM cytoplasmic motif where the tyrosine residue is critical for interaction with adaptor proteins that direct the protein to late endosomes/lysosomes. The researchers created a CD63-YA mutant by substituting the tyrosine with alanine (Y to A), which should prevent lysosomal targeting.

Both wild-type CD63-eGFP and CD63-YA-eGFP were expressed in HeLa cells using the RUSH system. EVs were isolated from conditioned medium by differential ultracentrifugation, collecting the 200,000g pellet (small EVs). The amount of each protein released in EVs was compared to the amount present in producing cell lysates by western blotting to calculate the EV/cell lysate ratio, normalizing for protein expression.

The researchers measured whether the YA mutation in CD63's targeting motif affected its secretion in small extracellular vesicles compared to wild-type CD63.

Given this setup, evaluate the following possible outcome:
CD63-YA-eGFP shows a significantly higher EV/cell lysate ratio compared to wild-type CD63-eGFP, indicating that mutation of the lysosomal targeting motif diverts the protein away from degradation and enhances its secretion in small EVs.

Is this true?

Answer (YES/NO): YES